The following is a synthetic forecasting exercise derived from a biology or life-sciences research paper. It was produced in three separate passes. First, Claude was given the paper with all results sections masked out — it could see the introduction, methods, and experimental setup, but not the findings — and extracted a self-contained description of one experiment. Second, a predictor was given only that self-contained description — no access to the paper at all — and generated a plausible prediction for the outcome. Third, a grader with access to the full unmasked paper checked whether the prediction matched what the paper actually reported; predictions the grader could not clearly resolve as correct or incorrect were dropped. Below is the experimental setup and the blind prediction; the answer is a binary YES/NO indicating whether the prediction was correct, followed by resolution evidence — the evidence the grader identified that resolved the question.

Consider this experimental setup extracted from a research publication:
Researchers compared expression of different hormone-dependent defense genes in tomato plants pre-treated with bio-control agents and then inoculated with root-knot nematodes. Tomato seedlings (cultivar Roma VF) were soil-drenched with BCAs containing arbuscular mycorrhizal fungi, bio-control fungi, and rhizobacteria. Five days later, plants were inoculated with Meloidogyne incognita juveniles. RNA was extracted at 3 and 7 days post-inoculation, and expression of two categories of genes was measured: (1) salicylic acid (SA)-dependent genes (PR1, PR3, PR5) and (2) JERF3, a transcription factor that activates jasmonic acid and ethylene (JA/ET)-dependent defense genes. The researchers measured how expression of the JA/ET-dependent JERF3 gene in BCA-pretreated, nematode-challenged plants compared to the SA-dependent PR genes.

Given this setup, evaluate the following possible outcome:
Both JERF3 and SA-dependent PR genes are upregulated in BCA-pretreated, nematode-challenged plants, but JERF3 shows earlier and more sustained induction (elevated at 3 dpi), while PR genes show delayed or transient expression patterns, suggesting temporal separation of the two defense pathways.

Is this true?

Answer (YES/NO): NO